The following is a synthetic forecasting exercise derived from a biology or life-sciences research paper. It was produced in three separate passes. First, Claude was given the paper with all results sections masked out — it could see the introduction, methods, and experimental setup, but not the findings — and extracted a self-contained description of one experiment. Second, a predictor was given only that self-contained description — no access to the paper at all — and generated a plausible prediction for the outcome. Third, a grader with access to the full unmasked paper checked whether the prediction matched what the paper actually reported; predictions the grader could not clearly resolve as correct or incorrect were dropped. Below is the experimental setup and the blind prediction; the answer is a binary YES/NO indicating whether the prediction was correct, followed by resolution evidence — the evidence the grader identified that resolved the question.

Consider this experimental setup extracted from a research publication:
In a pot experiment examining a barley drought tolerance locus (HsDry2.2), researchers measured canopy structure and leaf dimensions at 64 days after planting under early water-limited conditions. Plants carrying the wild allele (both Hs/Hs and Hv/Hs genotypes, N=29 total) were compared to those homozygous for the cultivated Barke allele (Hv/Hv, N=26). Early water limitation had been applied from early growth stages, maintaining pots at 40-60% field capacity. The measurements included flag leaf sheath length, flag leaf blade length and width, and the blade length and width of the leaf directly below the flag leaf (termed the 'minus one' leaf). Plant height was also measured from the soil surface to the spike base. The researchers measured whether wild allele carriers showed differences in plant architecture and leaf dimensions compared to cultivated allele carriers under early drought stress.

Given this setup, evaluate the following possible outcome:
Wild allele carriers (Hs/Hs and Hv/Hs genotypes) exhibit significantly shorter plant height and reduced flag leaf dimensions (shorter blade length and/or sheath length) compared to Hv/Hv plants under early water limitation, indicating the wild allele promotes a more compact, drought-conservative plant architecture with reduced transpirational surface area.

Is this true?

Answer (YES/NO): NO